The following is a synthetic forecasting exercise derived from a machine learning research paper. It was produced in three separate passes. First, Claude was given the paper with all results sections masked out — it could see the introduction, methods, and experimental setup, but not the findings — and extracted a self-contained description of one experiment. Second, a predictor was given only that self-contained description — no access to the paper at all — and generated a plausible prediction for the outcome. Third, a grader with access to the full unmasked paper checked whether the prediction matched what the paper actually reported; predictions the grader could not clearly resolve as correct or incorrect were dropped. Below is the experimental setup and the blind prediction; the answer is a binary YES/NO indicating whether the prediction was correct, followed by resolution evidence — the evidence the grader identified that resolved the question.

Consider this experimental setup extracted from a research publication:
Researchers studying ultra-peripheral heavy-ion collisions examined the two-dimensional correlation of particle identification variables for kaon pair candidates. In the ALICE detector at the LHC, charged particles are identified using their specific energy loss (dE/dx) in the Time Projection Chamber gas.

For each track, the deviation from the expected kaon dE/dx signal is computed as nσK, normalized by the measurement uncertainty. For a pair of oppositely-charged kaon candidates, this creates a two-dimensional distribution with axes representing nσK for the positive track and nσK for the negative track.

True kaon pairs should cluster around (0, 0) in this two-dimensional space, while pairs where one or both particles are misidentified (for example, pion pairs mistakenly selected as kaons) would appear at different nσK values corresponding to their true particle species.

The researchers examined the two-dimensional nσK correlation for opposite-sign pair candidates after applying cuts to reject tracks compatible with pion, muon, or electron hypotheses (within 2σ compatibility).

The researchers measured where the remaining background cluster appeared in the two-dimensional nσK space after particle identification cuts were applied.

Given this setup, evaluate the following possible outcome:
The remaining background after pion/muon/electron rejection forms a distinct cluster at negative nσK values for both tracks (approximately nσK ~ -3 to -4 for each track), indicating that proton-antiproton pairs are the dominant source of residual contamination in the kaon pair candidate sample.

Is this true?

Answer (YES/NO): NO